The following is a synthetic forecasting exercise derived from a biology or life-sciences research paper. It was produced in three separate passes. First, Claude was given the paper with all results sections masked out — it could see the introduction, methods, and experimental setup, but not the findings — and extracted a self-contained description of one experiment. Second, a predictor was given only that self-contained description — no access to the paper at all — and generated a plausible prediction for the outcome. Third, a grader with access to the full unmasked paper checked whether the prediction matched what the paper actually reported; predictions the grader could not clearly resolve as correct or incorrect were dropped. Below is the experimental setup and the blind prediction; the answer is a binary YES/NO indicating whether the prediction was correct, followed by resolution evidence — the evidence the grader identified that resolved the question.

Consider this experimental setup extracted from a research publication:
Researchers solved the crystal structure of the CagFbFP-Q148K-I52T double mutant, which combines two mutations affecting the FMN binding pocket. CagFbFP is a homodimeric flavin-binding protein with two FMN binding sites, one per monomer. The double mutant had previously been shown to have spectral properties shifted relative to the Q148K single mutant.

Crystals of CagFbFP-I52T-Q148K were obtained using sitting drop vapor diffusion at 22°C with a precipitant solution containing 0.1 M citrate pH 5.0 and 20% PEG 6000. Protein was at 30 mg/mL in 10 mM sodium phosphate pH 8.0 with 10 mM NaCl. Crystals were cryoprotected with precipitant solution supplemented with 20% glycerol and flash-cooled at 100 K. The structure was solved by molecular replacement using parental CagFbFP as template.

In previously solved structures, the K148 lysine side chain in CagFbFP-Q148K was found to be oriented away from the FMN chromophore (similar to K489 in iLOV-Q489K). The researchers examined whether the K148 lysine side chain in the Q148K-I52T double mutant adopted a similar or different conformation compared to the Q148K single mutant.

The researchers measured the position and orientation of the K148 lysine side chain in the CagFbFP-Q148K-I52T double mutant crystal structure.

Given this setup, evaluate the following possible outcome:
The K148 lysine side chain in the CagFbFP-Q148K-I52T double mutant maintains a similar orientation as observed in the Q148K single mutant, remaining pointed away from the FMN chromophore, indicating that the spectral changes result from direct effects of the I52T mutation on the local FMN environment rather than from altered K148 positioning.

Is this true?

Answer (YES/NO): NO